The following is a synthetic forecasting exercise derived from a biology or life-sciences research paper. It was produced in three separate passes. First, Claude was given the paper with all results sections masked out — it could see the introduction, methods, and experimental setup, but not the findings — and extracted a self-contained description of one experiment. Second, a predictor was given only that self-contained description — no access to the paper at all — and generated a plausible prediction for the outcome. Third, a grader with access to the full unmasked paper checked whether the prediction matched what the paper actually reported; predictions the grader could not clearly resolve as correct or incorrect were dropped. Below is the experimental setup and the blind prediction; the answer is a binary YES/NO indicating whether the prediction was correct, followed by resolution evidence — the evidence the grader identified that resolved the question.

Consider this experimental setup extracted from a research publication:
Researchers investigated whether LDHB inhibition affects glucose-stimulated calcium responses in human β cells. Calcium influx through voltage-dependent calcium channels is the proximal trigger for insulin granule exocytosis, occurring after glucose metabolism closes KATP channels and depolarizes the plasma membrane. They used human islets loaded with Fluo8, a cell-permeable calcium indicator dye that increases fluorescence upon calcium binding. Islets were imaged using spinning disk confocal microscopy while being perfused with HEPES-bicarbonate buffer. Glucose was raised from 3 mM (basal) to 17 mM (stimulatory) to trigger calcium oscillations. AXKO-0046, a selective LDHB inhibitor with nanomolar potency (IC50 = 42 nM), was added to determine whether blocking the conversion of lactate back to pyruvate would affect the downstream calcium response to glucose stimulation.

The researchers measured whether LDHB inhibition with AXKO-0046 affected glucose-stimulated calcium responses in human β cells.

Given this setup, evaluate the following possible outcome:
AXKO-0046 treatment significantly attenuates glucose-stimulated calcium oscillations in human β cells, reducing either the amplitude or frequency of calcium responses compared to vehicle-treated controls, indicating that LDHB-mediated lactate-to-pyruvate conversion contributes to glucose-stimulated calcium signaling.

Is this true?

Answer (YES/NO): NO